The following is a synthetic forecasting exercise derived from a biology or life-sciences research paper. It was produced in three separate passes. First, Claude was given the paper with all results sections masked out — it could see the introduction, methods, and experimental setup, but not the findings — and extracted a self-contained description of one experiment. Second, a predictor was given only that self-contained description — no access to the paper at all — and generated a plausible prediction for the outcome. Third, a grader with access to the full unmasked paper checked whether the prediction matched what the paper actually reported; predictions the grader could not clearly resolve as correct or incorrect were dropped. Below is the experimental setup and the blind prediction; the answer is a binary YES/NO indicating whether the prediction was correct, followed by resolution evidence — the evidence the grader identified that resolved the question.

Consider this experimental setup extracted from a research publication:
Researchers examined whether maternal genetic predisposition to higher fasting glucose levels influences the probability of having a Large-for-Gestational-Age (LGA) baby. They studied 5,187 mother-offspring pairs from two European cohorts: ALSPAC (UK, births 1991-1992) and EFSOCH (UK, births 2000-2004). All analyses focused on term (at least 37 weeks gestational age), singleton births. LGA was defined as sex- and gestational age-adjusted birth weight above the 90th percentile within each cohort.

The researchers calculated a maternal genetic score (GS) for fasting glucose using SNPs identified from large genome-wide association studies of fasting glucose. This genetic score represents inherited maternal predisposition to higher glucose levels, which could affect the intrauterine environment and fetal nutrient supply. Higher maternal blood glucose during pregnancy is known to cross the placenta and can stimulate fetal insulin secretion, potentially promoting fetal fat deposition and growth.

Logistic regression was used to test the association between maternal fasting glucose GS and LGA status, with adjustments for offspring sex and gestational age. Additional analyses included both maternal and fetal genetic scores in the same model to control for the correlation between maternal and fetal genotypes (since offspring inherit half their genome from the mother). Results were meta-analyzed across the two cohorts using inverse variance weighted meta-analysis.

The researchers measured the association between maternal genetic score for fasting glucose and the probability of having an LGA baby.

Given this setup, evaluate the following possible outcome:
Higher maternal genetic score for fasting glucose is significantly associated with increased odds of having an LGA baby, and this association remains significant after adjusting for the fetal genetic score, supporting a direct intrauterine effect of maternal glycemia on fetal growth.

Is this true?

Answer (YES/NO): YES